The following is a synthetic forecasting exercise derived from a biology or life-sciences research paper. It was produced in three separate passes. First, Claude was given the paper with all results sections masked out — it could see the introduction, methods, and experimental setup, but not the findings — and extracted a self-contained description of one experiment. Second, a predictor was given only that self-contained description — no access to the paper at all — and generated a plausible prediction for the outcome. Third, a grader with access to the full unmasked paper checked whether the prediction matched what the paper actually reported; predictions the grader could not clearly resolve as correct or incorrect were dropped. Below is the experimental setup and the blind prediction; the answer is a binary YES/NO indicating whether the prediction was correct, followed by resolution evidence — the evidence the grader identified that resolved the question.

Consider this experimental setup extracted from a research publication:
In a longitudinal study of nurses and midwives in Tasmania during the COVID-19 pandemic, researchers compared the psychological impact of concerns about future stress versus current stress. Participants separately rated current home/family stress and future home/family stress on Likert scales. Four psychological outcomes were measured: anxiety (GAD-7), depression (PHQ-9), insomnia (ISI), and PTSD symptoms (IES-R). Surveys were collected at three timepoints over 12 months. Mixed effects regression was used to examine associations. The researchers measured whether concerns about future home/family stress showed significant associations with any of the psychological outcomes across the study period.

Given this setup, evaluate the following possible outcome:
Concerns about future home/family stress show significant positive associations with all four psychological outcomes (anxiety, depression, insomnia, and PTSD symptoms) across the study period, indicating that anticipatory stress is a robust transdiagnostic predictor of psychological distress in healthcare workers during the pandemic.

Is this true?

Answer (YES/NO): NO